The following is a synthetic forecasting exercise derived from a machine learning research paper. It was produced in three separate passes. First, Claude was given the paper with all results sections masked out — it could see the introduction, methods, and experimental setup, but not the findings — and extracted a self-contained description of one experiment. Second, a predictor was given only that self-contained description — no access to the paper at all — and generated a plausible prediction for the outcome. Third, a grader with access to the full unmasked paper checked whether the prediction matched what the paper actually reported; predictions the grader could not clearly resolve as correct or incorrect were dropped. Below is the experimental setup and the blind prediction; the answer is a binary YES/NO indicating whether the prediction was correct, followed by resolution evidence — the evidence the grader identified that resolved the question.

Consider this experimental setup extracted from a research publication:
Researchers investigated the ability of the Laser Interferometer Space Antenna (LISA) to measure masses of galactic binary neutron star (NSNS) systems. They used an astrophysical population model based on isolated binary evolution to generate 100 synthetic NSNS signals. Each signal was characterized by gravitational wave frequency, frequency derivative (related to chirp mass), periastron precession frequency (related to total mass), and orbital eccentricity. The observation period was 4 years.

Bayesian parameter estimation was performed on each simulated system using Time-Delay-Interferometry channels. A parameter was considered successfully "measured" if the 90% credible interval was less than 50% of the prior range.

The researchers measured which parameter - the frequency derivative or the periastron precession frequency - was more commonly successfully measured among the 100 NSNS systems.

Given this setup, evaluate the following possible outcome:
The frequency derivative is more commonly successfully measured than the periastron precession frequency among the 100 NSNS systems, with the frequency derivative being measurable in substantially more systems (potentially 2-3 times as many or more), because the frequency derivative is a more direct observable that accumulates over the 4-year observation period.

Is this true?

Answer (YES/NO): NO